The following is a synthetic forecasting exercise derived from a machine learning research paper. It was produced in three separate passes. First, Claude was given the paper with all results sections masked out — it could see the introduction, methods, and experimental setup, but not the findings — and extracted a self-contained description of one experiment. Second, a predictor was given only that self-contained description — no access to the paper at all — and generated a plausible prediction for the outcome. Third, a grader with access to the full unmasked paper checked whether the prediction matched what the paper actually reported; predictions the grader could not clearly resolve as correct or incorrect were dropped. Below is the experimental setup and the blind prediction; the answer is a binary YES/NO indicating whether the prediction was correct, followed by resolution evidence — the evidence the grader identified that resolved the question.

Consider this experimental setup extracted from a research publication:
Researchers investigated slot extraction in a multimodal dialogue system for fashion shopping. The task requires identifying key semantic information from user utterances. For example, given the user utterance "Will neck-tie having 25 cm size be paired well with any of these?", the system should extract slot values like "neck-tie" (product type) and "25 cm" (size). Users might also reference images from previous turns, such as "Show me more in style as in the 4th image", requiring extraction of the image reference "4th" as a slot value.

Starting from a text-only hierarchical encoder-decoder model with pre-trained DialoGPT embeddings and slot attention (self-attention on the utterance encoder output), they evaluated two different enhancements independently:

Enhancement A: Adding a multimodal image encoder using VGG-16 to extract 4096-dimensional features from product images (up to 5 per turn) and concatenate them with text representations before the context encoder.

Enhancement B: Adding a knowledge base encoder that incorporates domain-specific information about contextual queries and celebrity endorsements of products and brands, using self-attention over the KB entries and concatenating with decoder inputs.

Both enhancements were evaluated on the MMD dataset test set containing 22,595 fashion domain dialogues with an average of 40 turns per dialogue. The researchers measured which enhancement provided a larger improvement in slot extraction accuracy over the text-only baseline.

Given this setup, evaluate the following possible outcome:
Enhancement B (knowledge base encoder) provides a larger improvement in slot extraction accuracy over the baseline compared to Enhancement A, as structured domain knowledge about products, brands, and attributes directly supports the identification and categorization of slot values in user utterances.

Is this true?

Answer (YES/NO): NO